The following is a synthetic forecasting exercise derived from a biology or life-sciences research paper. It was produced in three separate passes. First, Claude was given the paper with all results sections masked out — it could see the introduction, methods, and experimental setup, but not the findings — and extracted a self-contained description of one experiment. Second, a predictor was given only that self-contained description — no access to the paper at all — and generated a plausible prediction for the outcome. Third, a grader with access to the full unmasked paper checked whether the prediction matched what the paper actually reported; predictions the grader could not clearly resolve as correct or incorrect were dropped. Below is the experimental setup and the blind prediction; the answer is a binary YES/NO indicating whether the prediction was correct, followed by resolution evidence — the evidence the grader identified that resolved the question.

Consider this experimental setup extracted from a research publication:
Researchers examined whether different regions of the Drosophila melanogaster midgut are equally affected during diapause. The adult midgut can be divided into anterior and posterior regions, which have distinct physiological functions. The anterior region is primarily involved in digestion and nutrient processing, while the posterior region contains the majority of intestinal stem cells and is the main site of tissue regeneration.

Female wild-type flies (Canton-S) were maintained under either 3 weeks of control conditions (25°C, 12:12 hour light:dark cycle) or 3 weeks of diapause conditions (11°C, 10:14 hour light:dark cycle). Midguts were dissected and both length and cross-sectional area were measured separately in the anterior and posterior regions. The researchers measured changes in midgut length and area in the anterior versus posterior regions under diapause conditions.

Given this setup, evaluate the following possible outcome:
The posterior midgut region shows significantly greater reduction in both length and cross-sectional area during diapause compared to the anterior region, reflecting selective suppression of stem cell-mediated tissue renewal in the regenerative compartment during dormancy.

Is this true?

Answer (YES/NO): YES